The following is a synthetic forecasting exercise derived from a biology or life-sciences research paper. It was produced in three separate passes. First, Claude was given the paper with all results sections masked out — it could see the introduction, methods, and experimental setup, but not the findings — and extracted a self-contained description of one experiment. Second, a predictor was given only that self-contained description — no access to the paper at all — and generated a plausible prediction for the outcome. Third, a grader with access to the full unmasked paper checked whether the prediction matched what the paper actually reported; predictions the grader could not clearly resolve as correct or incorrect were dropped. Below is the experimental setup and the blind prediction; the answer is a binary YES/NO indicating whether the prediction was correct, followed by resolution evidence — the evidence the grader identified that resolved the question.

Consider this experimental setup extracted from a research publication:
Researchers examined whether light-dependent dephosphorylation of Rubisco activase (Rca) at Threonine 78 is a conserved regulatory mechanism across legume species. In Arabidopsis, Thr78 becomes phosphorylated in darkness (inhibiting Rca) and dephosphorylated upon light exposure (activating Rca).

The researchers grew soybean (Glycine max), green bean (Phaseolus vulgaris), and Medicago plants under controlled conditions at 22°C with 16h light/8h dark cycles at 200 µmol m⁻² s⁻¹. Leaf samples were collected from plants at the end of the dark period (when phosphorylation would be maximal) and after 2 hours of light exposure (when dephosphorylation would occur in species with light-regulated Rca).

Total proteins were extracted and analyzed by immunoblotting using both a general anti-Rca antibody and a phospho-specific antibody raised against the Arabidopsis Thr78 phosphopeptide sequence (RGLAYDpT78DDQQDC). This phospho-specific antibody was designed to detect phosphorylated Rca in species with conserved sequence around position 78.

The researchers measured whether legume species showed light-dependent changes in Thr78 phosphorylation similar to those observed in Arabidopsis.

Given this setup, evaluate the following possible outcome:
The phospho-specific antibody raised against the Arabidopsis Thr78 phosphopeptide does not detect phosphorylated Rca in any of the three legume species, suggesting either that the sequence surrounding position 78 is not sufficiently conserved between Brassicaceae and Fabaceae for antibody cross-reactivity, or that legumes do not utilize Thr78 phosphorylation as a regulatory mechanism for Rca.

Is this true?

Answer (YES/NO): NO